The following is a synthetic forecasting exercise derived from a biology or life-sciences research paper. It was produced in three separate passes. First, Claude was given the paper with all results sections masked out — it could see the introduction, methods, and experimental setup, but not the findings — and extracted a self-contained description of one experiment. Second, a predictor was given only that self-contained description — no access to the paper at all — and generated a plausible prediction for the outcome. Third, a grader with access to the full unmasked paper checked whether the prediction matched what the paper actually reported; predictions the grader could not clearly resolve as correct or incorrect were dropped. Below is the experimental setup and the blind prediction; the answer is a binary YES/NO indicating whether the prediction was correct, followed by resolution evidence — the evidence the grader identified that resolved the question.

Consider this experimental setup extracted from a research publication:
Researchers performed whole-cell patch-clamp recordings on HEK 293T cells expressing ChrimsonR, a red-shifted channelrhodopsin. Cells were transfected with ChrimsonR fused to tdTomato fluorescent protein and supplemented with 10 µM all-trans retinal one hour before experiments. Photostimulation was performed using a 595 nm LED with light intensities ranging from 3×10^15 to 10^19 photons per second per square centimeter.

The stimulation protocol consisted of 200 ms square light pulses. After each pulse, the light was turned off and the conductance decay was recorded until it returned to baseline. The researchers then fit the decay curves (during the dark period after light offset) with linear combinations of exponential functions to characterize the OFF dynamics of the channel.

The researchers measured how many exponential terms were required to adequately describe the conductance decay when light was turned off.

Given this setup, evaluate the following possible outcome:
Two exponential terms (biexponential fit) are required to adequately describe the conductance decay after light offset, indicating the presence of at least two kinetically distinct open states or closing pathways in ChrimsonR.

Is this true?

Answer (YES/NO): YES